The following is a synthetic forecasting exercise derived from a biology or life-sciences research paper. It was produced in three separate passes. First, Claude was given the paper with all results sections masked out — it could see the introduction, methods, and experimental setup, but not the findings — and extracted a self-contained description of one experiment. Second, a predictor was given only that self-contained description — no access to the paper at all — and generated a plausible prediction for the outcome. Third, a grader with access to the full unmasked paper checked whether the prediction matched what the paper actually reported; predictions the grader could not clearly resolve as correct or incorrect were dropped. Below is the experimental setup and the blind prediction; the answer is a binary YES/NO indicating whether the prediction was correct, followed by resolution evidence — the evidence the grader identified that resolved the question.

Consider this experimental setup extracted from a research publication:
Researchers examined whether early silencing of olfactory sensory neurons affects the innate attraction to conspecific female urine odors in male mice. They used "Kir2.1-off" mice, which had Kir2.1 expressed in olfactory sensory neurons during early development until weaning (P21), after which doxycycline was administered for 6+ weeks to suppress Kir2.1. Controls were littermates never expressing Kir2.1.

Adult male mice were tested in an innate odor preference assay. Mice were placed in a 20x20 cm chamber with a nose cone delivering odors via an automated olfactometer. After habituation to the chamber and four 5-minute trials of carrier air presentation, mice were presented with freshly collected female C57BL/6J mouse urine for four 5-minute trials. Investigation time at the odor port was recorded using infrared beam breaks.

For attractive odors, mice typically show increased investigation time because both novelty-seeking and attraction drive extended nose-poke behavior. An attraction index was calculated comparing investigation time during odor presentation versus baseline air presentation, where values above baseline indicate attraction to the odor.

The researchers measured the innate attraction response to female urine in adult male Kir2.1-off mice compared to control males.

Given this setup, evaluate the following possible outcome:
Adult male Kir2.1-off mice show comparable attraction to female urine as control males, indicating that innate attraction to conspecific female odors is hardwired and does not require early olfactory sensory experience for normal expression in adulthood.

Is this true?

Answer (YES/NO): NO